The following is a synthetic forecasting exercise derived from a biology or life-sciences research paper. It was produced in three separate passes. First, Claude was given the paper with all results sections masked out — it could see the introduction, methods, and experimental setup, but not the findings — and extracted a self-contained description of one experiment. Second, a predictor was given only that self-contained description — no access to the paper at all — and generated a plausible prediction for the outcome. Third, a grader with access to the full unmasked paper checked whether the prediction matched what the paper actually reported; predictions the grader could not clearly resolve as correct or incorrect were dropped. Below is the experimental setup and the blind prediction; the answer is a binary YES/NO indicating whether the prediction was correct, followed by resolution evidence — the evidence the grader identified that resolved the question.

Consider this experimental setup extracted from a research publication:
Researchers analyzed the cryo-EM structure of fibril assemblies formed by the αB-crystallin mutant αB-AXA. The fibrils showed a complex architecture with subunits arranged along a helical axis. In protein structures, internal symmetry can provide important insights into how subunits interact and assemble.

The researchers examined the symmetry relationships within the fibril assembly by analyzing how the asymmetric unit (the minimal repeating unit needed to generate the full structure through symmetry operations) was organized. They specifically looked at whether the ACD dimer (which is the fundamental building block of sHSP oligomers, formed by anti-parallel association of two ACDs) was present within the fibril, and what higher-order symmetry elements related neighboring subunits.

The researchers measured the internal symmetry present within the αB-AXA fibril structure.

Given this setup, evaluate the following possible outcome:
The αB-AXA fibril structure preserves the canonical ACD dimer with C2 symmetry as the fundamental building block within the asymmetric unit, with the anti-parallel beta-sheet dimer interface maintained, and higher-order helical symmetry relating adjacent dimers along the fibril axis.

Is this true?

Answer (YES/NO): YES